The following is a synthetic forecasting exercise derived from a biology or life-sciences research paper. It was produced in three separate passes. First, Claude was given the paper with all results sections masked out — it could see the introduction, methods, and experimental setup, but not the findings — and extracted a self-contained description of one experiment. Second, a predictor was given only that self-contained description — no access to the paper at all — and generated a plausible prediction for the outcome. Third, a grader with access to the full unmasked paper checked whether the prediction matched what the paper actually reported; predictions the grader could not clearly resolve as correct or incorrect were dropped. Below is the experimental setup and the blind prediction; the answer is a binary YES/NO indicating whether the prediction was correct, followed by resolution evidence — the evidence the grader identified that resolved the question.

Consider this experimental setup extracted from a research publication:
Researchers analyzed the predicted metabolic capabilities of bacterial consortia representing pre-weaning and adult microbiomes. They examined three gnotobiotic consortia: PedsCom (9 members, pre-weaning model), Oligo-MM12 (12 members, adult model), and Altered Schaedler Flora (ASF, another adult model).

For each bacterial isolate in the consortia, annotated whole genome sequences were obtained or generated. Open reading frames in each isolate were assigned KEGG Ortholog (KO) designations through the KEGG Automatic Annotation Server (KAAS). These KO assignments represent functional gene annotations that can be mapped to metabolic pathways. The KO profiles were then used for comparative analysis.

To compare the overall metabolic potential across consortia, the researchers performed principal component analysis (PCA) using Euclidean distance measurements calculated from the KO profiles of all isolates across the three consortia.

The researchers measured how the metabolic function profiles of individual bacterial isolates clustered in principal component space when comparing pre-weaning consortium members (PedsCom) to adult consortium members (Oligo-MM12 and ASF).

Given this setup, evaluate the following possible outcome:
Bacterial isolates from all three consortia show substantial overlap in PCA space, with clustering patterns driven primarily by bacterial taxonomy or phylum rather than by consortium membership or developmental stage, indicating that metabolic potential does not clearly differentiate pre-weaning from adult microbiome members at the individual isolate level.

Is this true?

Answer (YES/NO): NO